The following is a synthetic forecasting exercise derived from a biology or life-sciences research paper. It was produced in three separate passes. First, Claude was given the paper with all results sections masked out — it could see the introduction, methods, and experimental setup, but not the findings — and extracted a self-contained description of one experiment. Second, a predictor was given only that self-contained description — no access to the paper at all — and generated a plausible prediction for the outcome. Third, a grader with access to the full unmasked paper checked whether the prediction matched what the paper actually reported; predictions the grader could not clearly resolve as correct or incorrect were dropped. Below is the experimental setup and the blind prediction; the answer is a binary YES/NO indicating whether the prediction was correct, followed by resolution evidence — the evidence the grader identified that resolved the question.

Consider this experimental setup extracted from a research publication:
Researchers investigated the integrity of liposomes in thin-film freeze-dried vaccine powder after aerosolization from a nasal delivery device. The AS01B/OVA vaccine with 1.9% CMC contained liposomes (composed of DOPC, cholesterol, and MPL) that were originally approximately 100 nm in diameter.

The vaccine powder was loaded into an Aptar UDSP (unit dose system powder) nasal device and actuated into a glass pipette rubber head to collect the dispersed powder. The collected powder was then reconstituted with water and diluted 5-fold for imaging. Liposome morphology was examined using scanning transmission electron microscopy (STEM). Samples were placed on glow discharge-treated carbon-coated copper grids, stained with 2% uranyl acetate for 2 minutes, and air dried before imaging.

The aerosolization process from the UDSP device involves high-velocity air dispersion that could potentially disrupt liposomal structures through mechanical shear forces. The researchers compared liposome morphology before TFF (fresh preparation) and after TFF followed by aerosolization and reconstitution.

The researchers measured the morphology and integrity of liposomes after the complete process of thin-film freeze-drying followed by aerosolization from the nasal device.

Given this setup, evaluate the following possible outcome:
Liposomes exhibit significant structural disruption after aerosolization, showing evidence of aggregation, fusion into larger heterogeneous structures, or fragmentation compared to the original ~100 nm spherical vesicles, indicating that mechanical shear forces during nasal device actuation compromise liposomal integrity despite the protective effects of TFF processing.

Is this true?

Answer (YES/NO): NO